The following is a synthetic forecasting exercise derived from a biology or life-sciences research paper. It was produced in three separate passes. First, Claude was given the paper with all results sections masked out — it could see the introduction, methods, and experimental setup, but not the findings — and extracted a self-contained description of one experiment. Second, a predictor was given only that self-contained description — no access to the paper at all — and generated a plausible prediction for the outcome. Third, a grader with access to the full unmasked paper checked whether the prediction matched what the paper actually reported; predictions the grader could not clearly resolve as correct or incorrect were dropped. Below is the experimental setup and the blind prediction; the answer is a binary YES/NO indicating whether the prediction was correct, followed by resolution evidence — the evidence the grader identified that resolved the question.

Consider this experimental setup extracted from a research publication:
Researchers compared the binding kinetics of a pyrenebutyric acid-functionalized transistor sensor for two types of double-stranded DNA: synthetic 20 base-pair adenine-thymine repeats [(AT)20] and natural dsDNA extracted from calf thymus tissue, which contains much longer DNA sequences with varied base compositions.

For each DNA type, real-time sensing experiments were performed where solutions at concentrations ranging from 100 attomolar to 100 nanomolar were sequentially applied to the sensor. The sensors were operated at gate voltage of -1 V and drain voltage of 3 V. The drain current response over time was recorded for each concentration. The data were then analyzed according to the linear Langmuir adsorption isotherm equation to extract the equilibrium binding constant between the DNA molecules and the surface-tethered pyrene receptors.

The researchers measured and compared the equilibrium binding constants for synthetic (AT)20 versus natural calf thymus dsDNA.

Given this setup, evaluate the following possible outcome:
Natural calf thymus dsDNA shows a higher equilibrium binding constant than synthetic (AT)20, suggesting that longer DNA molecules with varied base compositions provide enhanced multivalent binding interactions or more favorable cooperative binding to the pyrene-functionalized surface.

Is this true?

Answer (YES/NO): YES